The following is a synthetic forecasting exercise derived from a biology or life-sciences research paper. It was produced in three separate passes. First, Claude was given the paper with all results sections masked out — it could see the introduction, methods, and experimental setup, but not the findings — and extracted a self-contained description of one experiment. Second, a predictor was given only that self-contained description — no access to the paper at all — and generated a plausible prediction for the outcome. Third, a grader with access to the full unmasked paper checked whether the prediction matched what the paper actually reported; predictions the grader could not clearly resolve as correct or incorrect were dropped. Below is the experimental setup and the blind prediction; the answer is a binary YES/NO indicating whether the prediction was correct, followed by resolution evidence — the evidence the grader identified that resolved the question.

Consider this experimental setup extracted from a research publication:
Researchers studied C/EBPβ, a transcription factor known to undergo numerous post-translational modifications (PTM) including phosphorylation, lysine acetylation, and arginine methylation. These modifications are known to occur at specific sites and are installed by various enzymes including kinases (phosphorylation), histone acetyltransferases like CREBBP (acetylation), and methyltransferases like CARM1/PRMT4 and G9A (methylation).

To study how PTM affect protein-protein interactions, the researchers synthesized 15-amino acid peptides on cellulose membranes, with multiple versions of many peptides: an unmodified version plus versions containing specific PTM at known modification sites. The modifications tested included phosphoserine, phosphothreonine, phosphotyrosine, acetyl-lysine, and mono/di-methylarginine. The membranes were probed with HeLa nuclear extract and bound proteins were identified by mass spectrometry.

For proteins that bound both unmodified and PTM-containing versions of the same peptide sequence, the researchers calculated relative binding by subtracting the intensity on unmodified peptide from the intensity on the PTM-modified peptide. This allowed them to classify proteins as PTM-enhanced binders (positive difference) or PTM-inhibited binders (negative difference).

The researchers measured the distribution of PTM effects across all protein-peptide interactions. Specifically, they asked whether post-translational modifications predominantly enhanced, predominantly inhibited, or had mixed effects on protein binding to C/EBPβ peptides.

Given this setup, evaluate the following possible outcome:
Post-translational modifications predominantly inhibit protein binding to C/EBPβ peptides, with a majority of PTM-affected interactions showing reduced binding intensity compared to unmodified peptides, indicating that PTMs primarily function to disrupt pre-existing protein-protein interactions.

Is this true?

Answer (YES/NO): NO